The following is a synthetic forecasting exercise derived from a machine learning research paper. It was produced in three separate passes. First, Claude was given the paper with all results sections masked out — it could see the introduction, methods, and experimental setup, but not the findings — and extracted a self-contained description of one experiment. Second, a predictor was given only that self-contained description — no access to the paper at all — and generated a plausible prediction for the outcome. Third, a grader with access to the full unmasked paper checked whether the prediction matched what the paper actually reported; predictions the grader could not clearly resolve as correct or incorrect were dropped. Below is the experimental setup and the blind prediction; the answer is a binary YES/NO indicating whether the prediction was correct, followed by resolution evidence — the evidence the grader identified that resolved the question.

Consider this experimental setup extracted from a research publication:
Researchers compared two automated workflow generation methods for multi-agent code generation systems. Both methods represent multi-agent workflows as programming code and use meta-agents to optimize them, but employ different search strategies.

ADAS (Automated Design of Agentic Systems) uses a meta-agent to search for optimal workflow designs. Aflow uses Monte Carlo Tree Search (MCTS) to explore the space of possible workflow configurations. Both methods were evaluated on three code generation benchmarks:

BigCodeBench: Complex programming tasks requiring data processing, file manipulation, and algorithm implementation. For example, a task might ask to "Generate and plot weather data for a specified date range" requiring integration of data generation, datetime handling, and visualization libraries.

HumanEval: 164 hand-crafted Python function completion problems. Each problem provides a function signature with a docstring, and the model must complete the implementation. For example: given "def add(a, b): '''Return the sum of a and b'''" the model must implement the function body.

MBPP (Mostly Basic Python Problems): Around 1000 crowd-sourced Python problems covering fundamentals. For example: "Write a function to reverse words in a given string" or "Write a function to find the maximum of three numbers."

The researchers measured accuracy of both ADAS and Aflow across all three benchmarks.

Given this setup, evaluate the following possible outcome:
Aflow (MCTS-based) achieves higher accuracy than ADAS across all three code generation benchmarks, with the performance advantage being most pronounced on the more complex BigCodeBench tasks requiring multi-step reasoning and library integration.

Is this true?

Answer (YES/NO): NO